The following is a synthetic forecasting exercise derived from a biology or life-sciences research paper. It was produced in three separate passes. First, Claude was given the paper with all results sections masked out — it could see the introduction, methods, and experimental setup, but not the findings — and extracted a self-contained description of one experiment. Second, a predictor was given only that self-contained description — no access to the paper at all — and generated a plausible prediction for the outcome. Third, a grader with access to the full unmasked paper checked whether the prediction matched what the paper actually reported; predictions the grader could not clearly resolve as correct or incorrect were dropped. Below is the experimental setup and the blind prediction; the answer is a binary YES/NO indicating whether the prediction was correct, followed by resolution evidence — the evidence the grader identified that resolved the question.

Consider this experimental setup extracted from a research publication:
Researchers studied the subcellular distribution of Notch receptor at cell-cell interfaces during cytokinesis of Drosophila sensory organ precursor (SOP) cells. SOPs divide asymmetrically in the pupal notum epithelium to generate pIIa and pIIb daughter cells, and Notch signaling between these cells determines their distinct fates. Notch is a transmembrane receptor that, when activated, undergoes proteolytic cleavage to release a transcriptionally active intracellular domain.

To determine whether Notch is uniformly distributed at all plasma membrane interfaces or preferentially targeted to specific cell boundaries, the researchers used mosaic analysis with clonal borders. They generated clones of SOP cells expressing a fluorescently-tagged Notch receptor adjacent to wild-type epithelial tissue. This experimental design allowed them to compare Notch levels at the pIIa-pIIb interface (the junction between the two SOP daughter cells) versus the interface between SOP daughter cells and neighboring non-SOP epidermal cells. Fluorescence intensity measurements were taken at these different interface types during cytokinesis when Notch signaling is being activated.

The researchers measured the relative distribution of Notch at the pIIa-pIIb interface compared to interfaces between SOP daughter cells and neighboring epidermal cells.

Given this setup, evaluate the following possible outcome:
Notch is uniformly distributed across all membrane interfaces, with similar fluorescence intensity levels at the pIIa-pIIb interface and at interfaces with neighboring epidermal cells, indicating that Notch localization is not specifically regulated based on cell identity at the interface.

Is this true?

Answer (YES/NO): NO